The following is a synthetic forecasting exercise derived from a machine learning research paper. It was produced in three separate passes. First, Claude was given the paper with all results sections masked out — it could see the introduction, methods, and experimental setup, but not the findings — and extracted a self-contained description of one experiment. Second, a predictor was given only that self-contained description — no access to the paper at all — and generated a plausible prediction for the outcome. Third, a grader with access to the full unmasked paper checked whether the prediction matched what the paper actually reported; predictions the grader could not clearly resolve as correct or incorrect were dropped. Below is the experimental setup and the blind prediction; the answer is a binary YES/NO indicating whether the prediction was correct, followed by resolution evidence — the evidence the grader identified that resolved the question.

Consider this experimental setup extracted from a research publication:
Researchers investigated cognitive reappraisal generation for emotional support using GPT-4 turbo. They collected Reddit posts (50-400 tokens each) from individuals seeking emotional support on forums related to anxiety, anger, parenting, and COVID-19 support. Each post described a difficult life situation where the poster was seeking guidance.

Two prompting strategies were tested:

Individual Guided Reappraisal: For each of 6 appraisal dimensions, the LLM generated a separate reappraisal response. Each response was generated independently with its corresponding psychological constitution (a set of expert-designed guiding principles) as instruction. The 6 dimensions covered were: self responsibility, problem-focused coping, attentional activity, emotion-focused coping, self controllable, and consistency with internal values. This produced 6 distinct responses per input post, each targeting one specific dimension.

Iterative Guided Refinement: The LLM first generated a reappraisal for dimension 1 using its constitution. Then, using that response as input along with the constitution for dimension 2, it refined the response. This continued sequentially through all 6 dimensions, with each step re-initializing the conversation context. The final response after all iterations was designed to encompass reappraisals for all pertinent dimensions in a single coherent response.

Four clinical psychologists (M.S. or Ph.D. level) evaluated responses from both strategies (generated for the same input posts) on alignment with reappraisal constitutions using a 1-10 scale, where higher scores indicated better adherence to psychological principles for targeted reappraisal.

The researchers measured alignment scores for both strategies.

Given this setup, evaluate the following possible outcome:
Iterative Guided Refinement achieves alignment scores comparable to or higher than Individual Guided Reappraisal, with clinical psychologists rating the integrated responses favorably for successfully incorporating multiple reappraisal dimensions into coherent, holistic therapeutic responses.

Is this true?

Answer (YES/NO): YES